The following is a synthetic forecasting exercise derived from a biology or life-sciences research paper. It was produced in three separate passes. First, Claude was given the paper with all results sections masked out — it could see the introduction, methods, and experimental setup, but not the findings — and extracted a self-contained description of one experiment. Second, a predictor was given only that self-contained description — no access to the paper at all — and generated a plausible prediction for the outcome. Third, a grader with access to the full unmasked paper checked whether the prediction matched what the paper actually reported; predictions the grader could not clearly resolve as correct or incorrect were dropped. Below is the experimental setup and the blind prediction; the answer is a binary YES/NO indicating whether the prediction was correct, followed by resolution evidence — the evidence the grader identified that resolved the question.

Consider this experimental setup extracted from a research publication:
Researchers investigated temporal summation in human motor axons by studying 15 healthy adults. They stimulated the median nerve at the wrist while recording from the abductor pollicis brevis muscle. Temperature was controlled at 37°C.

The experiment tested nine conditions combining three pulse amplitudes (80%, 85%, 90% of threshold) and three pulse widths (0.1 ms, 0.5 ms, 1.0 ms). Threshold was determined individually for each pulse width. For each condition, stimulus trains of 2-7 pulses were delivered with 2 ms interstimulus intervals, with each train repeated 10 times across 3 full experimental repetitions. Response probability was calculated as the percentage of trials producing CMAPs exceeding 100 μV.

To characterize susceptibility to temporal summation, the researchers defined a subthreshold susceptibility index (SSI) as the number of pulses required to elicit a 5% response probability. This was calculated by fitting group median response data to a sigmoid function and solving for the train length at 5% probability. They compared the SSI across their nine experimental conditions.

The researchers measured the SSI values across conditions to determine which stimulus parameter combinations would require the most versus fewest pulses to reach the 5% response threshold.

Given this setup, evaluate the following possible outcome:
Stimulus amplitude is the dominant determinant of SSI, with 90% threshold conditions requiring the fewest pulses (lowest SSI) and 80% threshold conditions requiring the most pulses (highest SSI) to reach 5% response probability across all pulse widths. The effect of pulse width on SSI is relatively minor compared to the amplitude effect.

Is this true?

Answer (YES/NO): NO